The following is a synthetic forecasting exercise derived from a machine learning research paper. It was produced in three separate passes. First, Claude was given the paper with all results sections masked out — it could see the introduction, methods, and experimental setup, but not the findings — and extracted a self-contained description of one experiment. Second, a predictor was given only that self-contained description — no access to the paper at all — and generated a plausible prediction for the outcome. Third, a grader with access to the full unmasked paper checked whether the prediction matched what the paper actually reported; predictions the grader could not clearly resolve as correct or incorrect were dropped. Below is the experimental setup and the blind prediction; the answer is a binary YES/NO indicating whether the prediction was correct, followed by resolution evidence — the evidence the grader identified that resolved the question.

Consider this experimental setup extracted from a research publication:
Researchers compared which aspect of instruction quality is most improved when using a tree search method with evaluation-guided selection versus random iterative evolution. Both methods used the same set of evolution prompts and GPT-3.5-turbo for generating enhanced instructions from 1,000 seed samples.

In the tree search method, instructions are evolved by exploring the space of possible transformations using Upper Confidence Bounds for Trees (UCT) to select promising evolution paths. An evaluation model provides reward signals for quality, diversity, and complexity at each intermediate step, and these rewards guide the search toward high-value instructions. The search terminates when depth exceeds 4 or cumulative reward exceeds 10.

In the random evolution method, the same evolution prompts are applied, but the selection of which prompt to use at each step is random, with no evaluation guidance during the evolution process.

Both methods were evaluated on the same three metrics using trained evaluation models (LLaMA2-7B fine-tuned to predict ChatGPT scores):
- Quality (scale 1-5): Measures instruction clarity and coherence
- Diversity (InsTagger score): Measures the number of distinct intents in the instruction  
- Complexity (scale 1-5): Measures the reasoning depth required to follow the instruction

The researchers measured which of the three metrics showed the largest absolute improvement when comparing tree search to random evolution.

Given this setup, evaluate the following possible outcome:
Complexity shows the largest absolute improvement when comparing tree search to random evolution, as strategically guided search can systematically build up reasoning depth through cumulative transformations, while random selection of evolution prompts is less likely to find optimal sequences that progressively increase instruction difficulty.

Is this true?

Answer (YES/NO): YES